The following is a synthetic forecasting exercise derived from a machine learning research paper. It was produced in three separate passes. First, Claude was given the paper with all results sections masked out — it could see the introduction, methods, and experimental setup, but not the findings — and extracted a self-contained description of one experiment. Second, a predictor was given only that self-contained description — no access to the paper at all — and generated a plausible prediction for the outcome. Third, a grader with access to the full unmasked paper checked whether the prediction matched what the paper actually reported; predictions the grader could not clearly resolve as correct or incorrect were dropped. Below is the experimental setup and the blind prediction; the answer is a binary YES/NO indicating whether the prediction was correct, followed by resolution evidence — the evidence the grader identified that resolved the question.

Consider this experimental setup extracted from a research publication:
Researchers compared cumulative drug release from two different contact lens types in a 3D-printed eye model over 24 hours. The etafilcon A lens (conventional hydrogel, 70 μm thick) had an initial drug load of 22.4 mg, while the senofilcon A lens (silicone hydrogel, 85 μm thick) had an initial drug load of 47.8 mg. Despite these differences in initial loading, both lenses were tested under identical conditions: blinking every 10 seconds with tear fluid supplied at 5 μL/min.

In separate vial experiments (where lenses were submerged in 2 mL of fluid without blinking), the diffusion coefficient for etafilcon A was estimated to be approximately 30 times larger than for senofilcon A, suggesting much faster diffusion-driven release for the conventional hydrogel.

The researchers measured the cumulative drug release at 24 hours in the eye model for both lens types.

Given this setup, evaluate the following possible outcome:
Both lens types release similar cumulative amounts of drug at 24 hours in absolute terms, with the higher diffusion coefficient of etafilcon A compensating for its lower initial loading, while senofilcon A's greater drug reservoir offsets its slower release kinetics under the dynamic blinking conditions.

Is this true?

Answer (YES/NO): YES